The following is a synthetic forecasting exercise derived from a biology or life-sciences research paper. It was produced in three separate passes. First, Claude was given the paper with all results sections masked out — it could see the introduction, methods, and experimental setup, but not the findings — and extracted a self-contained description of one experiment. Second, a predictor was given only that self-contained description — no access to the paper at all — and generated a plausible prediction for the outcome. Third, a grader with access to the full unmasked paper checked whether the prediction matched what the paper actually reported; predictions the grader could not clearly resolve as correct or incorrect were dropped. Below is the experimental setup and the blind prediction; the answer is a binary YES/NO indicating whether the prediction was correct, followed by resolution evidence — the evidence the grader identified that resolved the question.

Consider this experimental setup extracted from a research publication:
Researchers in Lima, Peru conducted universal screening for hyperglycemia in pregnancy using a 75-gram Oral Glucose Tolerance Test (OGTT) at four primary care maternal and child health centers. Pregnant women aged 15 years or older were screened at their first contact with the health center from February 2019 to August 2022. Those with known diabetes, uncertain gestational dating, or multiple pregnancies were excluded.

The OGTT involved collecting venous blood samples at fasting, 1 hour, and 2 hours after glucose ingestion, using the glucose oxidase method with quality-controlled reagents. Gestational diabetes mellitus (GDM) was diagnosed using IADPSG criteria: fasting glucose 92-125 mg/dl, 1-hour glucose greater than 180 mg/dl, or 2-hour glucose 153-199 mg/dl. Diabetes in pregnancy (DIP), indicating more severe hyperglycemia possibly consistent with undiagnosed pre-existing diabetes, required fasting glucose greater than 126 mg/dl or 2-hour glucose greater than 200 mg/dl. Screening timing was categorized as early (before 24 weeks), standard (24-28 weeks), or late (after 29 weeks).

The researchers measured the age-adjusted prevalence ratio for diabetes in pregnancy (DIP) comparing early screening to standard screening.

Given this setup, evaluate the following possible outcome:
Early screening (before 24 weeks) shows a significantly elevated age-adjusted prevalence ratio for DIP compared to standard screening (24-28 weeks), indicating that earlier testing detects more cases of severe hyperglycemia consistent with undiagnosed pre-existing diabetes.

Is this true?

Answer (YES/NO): NO